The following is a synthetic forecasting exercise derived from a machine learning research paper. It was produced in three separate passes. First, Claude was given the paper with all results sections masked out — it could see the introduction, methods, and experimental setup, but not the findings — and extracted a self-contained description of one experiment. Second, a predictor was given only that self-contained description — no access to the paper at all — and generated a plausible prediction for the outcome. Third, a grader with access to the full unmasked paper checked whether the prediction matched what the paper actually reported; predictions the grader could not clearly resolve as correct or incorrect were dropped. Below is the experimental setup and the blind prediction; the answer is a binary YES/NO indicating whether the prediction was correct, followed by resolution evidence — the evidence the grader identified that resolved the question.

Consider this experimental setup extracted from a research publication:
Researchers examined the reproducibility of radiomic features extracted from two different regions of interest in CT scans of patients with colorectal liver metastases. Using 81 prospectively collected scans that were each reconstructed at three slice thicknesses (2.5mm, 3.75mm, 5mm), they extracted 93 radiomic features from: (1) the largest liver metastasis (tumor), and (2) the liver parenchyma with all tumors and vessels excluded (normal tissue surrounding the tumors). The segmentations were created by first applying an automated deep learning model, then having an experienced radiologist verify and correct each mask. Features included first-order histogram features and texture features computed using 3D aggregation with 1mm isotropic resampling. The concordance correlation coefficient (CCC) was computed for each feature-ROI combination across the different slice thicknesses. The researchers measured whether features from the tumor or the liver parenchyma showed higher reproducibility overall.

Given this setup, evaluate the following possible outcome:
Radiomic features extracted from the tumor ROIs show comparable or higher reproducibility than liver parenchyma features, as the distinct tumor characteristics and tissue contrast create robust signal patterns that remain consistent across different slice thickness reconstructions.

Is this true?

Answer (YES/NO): YES